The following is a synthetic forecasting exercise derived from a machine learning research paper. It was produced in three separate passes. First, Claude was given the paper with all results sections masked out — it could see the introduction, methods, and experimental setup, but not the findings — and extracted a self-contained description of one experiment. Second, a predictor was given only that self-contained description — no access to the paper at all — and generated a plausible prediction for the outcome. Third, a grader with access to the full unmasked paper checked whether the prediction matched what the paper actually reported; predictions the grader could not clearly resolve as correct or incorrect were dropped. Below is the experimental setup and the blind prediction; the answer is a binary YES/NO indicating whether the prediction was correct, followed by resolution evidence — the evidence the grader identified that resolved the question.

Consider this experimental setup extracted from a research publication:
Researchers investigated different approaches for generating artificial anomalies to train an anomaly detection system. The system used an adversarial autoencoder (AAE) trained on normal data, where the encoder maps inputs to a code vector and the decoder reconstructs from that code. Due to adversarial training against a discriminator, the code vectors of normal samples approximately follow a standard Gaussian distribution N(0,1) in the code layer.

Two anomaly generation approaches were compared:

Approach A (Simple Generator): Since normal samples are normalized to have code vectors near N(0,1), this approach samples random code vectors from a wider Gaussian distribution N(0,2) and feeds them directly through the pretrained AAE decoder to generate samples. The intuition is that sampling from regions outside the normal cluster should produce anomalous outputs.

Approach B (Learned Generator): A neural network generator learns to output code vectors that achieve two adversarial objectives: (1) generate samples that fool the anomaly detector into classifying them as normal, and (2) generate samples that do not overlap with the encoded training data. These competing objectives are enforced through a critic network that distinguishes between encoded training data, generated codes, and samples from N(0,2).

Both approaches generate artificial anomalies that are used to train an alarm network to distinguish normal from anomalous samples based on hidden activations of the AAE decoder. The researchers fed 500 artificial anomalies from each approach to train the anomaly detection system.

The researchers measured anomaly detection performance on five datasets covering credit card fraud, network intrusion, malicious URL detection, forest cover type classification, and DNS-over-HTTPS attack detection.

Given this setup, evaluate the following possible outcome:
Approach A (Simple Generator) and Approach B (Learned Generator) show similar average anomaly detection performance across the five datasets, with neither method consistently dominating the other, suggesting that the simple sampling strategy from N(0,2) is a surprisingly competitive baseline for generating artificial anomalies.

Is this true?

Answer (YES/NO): NO